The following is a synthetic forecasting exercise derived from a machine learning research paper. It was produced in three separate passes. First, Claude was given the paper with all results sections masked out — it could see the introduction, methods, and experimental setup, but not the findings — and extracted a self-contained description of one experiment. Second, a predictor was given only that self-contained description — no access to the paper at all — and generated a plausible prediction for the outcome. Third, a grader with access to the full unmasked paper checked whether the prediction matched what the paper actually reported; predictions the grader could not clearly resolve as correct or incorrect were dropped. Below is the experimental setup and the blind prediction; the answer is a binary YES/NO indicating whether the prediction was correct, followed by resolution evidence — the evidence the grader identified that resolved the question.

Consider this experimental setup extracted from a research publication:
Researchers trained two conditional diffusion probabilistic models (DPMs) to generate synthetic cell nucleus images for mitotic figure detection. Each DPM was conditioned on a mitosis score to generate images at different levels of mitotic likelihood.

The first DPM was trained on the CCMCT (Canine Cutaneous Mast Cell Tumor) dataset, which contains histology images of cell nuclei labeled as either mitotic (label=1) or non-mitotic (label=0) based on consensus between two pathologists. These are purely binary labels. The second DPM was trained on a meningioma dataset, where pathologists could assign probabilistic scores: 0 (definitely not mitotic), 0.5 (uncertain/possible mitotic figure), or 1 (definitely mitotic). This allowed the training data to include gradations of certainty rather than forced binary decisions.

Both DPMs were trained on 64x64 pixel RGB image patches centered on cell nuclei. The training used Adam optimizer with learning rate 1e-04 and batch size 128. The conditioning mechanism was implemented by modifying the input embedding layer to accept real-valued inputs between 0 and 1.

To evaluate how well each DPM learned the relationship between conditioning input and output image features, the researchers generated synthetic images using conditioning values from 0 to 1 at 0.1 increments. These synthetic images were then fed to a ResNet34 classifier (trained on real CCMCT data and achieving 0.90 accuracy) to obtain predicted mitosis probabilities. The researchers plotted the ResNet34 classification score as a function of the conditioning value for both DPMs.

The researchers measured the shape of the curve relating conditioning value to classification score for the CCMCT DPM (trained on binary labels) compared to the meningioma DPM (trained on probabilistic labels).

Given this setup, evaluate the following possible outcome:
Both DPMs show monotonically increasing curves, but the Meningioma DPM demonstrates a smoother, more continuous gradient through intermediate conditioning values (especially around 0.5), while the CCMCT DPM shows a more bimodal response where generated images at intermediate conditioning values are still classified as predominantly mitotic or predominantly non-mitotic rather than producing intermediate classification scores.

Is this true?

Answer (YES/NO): NO